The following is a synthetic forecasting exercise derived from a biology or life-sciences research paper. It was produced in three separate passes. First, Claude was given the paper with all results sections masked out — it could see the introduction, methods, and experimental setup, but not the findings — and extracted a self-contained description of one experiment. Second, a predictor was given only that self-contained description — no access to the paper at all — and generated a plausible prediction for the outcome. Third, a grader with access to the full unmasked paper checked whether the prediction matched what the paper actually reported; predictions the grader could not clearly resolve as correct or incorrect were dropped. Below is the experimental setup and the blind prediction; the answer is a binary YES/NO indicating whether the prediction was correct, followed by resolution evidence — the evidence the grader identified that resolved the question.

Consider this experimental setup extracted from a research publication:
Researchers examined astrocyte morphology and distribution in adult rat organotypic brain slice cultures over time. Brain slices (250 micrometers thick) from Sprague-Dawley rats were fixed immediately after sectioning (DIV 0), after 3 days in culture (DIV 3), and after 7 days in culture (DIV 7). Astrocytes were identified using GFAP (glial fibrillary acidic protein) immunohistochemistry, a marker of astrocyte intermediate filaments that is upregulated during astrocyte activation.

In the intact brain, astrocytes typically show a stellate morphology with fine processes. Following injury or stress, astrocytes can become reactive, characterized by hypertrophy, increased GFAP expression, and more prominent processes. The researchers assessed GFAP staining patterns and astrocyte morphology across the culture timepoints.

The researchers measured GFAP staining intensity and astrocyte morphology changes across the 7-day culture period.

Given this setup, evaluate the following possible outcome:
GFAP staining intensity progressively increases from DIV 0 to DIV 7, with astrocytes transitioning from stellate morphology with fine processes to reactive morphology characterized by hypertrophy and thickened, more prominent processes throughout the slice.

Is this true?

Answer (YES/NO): NO